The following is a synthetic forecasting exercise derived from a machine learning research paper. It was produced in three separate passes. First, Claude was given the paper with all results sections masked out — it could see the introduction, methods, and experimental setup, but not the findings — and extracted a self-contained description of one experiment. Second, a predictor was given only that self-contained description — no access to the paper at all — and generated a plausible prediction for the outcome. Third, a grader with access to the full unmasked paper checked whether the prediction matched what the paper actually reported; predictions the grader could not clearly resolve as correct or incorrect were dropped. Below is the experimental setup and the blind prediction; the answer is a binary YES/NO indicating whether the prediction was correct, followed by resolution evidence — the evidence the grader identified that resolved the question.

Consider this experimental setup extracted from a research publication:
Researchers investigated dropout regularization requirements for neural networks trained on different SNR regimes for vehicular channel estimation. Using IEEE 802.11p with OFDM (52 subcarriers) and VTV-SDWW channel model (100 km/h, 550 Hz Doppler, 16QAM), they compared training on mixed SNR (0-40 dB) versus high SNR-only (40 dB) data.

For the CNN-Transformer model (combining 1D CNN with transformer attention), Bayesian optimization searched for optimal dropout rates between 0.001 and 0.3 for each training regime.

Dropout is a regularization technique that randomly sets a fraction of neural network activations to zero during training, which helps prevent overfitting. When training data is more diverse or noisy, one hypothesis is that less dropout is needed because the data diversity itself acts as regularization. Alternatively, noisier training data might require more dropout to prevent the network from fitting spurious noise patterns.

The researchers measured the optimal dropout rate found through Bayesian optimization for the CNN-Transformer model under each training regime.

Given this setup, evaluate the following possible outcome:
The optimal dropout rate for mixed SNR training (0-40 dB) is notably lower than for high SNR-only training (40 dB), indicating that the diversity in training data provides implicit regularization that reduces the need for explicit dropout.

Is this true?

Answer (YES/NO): YES